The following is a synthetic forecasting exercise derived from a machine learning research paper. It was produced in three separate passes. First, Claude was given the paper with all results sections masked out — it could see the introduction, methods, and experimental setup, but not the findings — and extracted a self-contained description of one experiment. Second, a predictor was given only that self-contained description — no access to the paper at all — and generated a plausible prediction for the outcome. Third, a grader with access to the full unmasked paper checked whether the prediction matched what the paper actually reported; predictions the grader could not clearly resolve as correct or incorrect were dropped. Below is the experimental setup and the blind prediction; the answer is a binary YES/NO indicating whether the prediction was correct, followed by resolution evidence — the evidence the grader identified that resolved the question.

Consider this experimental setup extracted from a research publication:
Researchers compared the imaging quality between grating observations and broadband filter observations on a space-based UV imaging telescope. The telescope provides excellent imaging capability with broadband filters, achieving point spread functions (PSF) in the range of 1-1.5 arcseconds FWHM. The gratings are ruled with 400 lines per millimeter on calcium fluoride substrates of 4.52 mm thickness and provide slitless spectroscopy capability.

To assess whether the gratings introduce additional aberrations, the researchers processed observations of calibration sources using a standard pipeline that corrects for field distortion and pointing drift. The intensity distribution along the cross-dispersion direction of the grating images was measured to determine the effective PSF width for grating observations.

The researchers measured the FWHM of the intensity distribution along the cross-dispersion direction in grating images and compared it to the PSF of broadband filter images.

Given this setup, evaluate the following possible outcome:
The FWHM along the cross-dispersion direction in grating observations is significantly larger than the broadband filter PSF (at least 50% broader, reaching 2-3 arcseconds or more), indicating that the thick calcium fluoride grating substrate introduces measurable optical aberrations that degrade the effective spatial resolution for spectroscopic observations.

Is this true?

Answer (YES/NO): NO